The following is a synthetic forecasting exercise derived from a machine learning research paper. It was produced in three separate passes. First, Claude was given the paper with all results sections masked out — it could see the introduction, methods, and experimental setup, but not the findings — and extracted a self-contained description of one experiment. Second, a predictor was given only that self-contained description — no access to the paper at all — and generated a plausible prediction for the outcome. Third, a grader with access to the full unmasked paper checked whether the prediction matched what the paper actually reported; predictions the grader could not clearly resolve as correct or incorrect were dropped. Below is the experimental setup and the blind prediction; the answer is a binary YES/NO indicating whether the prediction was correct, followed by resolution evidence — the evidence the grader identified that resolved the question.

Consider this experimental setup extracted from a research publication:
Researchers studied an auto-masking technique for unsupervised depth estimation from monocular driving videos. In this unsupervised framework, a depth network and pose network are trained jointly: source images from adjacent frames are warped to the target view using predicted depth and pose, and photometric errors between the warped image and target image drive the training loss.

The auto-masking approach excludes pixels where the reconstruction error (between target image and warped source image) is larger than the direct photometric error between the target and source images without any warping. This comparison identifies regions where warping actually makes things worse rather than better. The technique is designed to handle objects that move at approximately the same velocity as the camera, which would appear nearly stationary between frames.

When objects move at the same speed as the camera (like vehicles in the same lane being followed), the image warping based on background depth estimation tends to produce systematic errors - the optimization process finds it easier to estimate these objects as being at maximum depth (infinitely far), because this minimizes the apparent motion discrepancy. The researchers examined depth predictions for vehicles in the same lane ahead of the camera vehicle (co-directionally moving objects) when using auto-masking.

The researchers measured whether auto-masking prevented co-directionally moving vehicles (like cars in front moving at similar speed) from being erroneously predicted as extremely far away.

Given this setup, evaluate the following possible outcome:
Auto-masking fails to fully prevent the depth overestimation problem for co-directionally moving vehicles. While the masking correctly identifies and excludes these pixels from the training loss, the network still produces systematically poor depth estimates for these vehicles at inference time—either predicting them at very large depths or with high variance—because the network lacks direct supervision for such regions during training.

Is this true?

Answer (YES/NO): NO